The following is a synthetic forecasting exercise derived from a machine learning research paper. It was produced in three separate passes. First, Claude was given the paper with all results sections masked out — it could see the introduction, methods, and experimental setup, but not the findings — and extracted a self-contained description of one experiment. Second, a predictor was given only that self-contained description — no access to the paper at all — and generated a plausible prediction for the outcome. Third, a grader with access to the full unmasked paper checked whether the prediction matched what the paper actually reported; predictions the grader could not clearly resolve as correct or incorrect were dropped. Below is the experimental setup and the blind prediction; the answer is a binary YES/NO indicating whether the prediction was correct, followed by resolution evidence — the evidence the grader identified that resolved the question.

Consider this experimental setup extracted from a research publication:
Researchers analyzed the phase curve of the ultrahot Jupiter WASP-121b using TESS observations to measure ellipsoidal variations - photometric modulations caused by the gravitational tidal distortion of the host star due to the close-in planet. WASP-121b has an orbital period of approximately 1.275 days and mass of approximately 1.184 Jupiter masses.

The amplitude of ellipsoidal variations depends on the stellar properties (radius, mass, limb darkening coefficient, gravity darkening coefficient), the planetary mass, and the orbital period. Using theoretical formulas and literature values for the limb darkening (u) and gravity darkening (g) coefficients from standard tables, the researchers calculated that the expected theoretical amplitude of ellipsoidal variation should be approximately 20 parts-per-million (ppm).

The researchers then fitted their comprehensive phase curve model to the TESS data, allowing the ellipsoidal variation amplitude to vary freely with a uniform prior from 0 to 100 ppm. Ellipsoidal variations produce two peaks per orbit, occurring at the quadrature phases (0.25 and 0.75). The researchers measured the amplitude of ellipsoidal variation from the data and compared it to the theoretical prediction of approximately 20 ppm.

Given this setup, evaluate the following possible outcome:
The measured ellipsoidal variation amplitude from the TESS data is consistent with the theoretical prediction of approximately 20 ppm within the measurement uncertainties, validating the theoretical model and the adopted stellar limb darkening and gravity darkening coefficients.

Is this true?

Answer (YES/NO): YES